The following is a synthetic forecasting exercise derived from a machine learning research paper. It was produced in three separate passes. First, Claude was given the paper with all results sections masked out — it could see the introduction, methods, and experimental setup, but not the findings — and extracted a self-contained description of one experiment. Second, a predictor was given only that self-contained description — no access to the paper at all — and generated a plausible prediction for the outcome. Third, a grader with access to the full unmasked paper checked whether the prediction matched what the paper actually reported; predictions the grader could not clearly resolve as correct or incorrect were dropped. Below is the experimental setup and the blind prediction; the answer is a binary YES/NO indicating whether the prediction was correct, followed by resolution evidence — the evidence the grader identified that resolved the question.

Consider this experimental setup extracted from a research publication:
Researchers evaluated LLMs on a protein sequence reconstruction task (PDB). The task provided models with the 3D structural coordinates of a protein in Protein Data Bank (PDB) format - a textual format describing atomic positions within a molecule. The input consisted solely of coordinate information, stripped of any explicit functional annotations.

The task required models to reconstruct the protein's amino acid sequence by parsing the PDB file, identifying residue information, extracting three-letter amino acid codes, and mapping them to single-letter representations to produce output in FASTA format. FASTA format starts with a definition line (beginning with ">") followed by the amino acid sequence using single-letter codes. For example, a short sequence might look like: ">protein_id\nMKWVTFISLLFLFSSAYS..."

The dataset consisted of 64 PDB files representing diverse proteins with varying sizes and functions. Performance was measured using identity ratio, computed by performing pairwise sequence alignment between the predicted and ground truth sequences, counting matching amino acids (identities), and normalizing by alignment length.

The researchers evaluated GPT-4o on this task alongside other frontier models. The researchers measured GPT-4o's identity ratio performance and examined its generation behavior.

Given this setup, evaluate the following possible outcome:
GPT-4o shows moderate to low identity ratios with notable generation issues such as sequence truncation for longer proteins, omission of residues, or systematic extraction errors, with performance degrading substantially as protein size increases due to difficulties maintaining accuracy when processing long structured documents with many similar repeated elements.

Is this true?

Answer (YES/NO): YES